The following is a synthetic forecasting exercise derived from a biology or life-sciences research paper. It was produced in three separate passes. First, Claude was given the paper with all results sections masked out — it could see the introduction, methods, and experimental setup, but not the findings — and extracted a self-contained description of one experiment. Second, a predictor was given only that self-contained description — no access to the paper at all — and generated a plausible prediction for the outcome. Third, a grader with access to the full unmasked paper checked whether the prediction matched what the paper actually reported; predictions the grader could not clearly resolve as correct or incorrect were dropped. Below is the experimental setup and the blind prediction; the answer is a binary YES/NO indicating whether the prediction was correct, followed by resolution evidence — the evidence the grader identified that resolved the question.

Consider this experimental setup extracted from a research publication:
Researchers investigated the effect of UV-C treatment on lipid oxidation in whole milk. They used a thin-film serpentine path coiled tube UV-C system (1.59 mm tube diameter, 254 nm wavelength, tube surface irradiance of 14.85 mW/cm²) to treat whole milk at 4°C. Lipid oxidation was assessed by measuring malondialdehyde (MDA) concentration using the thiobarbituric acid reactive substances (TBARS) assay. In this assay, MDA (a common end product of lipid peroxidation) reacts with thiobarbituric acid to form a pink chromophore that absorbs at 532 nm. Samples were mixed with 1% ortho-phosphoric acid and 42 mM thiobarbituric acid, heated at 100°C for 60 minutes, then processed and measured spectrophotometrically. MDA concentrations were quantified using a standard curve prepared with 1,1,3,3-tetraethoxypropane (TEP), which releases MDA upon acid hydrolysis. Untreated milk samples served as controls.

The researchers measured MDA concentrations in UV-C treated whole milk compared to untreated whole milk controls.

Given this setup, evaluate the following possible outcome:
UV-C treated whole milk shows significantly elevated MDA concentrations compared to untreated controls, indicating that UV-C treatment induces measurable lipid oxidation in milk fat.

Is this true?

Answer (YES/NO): NO